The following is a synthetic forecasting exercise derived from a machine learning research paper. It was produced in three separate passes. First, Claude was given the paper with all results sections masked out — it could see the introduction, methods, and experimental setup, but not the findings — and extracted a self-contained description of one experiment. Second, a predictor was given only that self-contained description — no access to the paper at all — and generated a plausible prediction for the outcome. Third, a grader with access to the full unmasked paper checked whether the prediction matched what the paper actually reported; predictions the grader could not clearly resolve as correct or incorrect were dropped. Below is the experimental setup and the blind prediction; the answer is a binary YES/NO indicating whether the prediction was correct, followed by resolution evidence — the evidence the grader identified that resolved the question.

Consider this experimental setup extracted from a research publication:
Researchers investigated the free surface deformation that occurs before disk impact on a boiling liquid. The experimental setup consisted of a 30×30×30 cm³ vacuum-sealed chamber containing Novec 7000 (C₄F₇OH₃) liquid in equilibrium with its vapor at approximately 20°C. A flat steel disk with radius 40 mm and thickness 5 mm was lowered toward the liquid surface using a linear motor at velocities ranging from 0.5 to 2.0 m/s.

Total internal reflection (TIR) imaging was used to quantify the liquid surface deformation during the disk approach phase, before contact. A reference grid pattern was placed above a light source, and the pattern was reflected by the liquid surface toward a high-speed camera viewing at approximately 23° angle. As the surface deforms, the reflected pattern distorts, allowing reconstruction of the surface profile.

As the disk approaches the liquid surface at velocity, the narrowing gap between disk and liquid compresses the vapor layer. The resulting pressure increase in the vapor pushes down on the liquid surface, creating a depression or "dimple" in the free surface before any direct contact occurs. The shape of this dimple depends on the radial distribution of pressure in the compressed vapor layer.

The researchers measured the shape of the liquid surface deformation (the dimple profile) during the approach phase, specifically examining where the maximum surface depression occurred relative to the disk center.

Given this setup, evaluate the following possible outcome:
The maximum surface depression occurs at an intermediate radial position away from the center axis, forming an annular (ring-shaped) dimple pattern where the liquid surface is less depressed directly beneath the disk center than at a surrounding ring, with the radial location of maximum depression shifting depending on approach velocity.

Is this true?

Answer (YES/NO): NO